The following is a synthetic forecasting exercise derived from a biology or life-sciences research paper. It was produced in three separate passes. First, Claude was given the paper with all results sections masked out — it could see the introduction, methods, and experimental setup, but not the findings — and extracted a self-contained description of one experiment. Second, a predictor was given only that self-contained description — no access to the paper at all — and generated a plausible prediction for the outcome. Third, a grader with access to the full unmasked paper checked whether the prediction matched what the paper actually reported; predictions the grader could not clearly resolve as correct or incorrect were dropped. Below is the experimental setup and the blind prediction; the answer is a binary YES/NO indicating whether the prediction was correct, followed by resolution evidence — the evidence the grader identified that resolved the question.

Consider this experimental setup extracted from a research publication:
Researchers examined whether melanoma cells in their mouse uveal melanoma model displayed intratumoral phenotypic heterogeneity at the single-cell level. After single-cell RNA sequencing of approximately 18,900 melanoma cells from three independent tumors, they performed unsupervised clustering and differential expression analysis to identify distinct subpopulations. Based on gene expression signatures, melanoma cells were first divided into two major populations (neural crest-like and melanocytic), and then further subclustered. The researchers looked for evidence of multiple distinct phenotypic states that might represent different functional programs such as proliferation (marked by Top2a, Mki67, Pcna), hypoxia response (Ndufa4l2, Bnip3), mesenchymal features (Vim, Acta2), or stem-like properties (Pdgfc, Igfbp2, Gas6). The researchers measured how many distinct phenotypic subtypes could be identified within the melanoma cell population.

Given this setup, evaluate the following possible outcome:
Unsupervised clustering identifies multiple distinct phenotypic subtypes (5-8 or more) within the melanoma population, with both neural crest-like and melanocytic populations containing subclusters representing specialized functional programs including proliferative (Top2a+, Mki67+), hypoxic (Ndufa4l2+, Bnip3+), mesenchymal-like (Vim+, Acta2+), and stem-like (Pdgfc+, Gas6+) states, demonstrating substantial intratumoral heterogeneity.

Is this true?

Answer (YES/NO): NO